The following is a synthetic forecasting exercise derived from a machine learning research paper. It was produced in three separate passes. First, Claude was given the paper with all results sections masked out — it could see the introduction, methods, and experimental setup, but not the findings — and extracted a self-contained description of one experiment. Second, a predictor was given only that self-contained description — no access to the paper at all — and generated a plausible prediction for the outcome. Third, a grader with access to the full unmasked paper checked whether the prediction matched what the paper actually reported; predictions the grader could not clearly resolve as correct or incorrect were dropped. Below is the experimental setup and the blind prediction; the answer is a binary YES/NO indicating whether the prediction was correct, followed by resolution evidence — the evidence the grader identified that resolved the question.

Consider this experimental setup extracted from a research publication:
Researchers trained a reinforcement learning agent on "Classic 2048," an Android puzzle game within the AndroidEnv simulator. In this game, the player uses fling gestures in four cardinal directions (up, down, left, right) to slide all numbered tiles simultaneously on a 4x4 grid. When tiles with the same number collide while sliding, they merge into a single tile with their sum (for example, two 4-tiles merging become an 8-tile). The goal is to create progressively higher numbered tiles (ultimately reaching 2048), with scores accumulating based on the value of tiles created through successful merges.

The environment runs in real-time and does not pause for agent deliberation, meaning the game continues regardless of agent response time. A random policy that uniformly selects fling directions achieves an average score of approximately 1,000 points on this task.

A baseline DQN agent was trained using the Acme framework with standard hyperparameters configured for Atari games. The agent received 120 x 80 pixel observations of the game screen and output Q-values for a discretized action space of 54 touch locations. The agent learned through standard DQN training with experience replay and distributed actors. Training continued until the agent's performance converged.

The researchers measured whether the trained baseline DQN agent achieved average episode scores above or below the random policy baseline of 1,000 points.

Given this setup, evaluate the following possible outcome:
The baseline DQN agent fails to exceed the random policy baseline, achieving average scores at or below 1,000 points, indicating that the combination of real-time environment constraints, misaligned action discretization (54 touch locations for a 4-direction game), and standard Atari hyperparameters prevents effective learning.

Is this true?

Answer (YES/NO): NO